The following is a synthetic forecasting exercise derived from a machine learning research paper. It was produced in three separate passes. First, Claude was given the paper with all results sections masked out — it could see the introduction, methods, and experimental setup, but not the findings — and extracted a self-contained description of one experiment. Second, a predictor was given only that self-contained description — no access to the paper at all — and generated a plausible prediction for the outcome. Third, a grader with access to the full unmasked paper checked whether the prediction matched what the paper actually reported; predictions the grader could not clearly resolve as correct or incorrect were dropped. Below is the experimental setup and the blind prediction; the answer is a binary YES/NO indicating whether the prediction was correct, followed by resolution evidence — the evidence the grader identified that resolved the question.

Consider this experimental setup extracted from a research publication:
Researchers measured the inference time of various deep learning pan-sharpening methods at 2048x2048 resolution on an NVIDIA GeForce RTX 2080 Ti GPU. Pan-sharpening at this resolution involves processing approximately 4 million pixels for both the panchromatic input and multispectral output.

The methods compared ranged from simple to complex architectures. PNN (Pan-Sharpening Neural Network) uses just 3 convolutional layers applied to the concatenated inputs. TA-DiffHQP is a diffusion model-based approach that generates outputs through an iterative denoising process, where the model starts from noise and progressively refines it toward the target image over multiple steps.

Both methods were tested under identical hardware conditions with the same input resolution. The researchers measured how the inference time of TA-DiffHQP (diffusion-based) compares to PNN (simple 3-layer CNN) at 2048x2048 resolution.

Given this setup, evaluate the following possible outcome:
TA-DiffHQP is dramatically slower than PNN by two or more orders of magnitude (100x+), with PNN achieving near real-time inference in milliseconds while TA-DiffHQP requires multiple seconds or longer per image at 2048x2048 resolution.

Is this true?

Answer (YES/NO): NO